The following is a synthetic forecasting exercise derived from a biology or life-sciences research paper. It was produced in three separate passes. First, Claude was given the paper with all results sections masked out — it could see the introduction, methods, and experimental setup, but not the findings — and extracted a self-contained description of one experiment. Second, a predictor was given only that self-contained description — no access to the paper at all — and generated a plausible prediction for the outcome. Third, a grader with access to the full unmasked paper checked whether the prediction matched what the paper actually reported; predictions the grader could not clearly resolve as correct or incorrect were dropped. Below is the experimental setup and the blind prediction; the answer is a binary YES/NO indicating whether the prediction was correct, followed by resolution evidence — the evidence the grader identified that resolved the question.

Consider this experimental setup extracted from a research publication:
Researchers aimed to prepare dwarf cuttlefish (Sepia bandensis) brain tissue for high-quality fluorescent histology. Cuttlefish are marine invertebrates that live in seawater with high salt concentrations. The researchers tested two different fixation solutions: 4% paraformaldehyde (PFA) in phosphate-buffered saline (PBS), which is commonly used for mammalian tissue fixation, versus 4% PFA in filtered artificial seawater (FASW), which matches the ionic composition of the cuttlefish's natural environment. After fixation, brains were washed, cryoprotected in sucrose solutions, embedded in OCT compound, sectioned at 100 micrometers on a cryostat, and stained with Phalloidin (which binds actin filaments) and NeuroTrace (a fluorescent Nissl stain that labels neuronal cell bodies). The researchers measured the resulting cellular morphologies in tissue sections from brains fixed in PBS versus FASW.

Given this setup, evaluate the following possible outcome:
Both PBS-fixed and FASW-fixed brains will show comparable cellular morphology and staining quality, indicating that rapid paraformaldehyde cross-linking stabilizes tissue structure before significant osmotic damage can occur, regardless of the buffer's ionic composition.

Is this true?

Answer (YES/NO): NO